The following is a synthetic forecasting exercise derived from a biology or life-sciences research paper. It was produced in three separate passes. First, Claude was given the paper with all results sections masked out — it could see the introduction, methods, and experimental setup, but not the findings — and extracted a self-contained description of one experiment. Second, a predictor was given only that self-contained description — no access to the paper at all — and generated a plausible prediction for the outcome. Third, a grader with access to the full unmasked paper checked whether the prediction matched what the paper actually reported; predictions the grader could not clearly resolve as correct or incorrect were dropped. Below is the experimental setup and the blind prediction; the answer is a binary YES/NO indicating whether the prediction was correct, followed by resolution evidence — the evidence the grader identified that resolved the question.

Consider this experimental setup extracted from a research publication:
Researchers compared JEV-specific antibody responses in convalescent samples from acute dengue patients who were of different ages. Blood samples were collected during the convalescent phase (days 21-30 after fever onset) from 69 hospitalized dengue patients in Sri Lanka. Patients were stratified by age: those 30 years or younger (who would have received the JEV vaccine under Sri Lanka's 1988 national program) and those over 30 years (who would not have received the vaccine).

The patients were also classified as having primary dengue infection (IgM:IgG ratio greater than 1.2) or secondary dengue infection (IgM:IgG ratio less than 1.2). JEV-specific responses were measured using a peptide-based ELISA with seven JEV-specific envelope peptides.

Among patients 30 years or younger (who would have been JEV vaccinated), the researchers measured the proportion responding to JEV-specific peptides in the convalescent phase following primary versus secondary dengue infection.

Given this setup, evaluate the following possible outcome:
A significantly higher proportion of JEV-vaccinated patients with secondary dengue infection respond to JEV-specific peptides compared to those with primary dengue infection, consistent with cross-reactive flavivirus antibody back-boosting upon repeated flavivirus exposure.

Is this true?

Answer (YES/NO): NO